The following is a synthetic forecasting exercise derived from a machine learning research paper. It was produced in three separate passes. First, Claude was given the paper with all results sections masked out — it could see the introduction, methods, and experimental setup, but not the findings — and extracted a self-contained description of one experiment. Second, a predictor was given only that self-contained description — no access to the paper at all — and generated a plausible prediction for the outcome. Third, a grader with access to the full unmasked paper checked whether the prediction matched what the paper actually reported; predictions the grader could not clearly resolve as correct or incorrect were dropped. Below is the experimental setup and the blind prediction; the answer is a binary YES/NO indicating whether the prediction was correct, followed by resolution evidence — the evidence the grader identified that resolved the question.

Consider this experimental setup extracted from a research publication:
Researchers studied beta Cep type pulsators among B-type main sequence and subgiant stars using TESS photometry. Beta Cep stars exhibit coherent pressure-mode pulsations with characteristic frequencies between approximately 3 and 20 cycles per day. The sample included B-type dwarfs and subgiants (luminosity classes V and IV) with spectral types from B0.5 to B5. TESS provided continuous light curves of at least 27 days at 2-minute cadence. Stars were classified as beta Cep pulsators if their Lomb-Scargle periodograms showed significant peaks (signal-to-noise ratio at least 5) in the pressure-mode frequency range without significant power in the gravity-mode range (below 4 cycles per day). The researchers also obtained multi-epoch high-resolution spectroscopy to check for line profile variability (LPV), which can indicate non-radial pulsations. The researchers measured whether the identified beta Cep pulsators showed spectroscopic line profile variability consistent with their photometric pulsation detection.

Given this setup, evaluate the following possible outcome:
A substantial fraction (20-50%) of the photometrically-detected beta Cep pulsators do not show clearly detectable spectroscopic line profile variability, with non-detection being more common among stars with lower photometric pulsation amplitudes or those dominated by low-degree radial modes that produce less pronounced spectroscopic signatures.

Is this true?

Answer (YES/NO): NO